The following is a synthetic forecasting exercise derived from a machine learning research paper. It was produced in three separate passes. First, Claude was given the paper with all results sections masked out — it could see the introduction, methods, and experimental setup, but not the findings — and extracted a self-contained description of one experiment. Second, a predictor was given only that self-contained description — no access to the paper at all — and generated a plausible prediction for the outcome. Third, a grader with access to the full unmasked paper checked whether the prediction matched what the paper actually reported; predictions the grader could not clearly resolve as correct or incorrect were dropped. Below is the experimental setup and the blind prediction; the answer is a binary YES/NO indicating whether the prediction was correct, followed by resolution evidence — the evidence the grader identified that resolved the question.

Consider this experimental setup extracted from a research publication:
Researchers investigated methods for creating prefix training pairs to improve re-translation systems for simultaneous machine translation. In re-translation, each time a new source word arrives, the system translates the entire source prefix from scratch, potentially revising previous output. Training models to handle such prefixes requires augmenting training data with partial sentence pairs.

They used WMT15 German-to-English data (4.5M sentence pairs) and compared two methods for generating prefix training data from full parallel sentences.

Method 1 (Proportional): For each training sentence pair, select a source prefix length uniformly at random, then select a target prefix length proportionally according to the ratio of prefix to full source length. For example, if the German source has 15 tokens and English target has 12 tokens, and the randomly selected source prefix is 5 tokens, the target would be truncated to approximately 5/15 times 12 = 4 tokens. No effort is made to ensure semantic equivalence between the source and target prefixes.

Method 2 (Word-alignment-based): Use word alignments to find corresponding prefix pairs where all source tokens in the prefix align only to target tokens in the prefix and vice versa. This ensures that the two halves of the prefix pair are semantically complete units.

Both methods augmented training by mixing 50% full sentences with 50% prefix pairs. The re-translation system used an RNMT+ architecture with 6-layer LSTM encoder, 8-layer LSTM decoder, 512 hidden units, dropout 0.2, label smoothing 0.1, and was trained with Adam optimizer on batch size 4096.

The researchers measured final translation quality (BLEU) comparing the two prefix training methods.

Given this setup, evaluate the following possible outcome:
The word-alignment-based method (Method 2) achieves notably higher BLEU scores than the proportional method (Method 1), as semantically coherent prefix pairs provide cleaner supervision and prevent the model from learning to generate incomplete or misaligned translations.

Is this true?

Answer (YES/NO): NO